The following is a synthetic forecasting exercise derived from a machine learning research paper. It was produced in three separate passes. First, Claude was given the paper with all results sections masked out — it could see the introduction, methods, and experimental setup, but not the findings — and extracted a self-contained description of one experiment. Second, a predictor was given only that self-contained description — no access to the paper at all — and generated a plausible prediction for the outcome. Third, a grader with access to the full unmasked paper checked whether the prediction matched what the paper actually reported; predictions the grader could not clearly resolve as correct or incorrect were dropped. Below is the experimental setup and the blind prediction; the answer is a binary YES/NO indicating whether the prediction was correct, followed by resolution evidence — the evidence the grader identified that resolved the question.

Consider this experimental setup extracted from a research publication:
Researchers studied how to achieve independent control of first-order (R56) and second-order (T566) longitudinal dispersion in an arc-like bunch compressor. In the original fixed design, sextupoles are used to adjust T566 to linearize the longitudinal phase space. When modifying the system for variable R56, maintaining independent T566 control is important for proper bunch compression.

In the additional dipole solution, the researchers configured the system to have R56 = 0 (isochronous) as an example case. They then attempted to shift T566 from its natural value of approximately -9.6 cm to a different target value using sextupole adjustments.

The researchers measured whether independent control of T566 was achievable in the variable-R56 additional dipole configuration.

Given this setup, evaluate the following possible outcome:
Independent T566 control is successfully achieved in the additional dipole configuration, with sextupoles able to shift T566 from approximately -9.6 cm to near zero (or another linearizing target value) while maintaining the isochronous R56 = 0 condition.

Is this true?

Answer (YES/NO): YES